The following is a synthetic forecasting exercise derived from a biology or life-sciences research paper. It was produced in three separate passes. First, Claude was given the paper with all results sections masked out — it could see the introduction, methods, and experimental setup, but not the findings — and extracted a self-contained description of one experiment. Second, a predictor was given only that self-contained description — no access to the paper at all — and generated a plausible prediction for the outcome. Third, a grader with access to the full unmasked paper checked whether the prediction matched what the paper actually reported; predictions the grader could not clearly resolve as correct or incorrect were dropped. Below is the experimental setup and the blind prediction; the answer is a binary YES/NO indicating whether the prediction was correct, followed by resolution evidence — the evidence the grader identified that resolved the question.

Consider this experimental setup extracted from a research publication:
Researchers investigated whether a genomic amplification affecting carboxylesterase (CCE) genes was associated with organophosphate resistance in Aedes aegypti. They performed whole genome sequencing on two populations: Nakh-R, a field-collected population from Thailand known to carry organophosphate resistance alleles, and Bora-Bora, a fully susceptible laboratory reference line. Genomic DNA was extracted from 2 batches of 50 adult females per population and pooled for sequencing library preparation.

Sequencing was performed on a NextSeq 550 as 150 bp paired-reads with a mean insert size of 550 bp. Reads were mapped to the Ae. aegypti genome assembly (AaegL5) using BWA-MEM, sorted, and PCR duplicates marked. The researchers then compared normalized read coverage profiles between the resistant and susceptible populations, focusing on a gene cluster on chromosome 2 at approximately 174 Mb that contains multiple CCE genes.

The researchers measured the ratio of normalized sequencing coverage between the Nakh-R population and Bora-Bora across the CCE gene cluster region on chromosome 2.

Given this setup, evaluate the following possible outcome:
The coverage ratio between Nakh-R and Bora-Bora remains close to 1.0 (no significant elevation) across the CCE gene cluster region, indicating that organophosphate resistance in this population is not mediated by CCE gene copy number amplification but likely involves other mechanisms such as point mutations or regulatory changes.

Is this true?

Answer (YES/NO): NO